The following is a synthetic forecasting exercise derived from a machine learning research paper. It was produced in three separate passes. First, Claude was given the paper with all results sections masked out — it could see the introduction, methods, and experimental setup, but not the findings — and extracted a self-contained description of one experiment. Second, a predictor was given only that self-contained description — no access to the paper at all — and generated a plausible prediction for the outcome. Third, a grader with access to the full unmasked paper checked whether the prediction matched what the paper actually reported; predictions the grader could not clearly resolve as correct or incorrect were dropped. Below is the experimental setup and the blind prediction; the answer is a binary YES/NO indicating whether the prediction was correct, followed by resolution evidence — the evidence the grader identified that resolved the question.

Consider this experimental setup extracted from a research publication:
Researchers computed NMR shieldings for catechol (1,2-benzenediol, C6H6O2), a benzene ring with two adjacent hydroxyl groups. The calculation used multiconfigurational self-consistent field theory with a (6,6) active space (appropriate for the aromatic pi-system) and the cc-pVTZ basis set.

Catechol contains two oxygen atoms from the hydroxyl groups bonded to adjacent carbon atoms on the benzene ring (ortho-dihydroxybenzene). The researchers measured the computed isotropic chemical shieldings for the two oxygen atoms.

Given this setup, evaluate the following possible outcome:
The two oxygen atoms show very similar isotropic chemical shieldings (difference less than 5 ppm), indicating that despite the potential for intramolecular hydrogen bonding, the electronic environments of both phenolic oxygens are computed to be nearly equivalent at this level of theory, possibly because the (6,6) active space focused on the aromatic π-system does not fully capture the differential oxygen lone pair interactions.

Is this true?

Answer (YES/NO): YES